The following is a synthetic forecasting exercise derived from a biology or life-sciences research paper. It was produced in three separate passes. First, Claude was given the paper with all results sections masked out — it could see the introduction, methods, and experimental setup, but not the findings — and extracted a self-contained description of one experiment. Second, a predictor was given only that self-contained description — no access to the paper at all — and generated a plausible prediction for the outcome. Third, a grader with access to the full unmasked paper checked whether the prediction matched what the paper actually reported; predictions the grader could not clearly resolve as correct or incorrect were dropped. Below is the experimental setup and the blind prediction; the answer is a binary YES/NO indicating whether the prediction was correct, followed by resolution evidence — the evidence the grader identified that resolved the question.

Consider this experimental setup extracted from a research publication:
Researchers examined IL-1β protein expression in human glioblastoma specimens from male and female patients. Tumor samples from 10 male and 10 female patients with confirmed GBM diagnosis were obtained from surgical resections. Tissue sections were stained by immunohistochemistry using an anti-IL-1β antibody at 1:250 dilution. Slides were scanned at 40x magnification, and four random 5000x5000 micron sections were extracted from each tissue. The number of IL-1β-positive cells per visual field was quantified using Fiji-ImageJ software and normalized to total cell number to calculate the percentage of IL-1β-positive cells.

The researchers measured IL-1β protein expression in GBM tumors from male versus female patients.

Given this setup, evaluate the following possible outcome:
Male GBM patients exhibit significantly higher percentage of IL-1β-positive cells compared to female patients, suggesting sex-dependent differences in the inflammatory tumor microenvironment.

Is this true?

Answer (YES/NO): NO